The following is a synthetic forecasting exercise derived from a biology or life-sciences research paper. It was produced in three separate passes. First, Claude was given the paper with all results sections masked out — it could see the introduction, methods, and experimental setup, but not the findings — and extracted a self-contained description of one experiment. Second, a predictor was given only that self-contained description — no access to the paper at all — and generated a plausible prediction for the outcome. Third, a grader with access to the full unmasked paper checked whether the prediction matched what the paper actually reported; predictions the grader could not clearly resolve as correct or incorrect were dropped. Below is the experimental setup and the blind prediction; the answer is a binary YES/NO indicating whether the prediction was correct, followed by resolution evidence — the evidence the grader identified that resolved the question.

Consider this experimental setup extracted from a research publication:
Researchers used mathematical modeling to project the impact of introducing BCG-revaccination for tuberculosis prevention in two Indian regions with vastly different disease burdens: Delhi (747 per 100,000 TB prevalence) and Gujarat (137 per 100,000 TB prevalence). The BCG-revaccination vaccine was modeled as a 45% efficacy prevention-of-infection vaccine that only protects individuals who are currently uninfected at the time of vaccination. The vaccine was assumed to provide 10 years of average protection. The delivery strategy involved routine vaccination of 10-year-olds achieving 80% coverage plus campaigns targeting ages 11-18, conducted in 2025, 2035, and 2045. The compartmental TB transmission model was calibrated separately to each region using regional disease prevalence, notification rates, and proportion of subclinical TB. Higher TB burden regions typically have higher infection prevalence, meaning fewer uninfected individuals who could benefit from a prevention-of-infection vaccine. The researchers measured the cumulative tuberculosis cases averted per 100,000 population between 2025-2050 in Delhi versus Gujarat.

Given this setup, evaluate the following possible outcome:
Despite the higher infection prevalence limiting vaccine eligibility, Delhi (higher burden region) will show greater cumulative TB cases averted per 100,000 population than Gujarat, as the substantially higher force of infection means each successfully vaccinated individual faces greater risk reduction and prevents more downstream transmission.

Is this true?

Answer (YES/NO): YES